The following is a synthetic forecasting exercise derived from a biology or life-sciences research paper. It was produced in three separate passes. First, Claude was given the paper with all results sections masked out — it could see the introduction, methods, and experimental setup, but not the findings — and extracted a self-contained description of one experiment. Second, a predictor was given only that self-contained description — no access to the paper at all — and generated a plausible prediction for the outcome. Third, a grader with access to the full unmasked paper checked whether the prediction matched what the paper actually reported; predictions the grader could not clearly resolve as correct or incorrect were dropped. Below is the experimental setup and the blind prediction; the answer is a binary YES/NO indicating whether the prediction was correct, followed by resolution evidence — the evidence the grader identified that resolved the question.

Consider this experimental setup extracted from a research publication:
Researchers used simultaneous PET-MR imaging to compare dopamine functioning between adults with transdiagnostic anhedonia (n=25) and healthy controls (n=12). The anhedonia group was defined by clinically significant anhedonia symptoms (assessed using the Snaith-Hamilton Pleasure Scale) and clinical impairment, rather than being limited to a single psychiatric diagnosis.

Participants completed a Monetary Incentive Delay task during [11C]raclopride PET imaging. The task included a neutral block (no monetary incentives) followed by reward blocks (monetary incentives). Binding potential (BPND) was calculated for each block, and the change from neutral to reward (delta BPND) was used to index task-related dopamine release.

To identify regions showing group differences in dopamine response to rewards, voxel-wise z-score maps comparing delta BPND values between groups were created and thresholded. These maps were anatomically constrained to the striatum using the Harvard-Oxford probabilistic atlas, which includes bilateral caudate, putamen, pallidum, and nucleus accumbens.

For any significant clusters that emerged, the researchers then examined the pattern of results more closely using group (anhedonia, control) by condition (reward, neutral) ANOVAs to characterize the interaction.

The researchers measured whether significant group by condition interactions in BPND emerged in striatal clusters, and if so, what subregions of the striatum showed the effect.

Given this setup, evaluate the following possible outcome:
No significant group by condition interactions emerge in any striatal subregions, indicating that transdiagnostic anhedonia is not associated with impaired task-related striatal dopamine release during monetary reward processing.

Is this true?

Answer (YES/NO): NO